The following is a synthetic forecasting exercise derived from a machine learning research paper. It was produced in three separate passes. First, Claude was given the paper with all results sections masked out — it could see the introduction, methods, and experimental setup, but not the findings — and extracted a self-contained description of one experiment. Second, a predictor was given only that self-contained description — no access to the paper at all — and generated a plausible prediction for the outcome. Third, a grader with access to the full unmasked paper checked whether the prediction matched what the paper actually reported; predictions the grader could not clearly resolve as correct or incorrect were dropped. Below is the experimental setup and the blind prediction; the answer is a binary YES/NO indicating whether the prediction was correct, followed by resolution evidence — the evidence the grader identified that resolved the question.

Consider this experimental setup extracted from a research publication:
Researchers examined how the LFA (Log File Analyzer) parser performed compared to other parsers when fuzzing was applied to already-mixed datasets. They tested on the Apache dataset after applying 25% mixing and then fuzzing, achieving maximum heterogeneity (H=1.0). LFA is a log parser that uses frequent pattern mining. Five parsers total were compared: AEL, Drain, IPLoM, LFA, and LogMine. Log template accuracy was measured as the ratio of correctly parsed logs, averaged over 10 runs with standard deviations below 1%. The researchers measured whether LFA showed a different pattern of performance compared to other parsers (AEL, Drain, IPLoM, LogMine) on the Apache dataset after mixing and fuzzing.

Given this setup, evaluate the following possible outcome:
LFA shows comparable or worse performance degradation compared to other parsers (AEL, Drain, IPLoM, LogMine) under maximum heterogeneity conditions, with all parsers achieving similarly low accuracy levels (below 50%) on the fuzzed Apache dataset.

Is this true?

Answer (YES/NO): NO